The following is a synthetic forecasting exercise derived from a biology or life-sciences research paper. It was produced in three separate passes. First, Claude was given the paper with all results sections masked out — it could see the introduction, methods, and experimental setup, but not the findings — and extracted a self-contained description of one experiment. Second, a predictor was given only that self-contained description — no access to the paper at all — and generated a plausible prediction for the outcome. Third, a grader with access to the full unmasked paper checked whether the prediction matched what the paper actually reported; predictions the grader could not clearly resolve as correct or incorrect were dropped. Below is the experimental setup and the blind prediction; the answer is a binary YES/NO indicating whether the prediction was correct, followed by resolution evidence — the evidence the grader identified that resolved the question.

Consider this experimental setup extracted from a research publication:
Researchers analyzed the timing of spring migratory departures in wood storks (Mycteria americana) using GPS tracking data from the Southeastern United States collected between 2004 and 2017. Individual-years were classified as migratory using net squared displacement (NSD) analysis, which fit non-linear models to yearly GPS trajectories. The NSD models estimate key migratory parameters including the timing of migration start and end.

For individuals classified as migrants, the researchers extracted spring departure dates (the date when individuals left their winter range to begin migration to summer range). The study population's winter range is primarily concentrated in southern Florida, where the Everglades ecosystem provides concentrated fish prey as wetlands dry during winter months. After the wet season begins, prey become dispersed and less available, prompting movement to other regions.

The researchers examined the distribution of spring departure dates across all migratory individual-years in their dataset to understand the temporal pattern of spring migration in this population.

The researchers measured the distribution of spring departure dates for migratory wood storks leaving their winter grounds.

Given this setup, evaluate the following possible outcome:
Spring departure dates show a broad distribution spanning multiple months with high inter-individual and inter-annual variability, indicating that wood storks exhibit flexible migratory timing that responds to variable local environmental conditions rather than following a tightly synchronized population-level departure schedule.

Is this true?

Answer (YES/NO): NO